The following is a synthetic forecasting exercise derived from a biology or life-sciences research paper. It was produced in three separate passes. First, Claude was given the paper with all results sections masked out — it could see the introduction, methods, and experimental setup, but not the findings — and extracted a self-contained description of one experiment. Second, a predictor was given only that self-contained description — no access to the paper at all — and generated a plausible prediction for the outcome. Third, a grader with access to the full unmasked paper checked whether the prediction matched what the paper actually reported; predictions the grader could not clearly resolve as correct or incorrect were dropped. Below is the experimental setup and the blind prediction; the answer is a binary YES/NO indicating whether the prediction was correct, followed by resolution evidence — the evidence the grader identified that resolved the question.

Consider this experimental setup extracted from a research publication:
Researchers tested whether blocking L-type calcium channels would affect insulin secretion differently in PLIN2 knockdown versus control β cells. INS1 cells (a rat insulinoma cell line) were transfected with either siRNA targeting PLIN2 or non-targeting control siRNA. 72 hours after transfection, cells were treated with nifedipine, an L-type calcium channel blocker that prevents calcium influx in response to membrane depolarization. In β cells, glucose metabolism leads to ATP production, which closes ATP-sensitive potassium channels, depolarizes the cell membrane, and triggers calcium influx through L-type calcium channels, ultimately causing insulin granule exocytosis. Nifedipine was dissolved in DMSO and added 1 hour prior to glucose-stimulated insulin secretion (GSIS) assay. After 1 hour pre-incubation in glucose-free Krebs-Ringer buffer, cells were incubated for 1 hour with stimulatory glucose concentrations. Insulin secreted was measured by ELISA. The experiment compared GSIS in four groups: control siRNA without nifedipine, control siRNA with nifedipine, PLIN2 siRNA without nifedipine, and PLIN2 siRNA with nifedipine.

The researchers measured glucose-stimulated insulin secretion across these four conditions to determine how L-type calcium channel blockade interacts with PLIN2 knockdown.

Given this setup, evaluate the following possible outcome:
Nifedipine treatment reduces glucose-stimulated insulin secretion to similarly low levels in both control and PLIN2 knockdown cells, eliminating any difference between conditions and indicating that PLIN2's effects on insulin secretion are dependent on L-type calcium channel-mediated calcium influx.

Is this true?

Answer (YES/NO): NO